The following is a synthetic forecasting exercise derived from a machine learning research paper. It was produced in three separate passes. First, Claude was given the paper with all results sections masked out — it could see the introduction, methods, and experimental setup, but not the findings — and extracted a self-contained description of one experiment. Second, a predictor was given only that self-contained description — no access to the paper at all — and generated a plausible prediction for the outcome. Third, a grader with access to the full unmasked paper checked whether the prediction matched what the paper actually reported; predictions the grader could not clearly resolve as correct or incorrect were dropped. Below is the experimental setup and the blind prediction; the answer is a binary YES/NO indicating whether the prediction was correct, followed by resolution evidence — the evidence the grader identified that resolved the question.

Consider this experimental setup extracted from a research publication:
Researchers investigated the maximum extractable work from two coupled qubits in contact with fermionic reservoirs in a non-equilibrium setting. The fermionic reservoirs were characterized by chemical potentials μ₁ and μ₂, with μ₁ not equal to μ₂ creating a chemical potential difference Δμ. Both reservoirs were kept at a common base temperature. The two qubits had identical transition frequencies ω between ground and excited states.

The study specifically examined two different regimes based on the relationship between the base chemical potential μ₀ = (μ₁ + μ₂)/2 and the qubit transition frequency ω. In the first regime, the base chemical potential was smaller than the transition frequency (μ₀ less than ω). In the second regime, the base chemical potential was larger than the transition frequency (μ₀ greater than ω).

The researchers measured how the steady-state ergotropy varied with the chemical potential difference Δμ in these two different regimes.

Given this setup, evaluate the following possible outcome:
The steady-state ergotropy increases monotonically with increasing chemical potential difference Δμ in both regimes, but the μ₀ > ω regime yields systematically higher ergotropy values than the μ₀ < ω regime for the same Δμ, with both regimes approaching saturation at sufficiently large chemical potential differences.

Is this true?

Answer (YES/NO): NO